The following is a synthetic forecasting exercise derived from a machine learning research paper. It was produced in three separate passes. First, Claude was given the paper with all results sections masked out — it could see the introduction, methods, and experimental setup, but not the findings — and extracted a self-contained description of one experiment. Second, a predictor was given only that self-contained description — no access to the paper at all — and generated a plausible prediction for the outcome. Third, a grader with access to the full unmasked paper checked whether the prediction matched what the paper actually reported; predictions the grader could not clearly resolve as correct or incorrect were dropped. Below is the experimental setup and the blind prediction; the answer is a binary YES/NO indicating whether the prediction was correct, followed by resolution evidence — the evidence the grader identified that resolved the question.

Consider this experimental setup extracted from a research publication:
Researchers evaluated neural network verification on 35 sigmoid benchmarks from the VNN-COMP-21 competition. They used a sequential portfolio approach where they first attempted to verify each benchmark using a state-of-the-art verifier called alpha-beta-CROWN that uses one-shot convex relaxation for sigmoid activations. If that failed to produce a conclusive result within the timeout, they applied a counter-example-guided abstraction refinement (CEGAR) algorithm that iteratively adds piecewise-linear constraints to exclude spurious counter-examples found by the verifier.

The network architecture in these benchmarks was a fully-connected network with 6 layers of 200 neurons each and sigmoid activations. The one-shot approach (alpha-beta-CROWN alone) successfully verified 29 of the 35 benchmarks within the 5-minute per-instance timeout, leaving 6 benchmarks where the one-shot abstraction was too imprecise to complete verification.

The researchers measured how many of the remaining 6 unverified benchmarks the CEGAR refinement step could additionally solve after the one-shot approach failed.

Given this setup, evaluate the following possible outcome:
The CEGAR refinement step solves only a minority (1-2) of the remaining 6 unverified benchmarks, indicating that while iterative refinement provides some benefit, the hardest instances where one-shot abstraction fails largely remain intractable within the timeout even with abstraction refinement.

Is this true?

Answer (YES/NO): YES